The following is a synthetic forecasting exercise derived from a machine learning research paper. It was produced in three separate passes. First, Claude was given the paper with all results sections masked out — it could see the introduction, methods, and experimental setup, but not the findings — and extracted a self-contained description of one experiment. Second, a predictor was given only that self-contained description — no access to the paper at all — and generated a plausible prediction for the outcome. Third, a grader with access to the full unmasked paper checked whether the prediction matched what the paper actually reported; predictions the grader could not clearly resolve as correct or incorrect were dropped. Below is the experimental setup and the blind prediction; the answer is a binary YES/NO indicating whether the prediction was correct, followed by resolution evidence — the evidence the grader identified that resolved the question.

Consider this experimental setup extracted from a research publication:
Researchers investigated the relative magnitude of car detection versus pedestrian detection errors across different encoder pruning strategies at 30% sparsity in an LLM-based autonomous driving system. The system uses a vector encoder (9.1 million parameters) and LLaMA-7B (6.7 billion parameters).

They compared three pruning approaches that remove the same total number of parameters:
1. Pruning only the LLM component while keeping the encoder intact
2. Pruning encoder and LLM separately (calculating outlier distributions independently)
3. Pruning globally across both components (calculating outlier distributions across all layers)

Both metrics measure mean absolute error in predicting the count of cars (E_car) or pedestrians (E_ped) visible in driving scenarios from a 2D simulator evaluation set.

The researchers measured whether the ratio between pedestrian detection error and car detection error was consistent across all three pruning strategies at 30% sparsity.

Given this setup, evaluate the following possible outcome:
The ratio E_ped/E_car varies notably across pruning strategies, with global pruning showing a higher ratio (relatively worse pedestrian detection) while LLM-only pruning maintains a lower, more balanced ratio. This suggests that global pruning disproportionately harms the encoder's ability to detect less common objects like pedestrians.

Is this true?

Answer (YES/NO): NO